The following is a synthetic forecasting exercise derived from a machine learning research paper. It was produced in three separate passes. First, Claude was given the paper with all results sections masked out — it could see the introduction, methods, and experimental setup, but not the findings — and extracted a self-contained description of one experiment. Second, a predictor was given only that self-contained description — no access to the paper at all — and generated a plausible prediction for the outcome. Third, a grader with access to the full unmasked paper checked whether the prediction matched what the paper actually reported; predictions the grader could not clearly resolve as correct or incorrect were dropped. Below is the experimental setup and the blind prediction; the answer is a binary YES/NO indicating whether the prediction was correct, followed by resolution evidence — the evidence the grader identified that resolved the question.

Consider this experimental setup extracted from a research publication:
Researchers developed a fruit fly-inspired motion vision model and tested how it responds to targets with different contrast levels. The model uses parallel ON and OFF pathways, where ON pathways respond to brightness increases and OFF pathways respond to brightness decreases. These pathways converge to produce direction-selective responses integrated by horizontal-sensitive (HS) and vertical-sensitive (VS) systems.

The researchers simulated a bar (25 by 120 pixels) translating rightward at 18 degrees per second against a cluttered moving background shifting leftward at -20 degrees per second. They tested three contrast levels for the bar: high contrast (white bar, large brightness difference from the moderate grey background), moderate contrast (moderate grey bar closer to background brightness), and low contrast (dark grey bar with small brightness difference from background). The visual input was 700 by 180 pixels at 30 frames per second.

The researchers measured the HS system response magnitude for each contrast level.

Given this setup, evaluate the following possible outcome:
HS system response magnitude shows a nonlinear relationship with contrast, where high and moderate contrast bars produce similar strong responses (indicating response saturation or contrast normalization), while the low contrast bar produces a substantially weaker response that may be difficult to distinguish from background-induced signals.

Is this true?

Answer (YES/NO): NO